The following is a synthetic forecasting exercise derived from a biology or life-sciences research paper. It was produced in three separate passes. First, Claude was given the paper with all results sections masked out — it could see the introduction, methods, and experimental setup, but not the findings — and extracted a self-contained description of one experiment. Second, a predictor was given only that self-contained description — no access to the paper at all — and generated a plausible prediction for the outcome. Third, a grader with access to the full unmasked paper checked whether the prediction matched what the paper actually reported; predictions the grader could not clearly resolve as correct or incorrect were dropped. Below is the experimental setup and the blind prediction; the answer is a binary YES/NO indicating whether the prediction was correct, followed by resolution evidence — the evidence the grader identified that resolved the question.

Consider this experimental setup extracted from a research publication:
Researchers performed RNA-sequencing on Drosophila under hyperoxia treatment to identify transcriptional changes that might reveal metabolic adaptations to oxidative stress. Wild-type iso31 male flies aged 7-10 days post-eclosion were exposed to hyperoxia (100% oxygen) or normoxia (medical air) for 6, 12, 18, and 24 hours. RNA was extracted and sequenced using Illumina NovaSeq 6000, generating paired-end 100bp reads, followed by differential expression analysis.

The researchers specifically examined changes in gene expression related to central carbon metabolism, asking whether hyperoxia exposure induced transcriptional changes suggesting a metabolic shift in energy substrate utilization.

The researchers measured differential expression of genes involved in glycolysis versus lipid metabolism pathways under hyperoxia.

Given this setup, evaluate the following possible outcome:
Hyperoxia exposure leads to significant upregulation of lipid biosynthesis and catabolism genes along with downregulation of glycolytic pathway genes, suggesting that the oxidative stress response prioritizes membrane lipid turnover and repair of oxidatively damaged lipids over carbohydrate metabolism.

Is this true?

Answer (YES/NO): NO